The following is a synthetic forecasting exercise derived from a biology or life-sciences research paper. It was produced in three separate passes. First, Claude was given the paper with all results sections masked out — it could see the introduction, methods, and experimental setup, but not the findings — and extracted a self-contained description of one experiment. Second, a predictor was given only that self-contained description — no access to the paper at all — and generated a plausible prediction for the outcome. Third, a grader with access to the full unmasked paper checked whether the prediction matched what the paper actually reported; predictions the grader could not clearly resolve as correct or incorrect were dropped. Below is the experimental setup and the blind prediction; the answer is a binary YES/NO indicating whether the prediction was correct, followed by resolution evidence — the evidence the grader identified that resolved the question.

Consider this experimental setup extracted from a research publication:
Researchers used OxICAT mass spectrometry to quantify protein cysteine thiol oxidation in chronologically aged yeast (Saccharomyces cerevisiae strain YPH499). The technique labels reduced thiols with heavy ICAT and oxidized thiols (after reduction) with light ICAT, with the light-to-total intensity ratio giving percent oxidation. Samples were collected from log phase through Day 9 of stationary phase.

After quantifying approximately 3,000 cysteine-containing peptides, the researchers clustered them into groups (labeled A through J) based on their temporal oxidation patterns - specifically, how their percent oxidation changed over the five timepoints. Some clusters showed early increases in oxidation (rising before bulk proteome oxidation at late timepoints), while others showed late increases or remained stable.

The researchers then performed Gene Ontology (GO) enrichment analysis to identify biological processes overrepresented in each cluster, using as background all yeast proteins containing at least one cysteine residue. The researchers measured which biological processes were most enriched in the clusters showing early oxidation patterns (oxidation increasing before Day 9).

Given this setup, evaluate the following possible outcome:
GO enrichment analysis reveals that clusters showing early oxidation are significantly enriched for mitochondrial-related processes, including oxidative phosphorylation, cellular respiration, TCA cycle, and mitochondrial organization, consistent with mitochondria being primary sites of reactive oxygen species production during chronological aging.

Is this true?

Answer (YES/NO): NO